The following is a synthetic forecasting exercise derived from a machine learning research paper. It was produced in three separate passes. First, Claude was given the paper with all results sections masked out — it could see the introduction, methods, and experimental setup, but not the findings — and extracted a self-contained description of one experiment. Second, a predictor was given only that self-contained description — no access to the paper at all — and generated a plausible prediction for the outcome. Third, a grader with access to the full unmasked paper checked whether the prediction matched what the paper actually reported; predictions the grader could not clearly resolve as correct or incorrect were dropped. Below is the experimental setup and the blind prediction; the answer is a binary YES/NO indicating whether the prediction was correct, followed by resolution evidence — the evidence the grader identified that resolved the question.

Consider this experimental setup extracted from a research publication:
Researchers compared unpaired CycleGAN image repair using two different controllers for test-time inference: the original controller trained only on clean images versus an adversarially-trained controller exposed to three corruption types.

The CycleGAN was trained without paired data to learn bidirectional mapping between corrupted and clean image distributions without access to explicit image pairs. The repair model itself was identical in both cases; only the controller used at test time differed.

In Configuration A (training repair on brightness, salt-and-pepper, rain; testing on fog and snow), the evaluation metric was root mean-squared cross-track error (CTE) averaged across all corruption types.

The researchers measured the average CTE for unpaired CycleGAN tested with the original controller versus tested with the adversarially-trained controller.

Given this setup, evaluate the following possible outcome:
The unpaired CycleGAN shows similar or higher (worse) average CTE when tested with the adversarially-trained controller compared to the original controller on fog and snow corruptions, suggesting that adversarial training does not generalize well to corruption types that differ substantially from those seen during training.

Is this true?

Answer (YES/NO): YES